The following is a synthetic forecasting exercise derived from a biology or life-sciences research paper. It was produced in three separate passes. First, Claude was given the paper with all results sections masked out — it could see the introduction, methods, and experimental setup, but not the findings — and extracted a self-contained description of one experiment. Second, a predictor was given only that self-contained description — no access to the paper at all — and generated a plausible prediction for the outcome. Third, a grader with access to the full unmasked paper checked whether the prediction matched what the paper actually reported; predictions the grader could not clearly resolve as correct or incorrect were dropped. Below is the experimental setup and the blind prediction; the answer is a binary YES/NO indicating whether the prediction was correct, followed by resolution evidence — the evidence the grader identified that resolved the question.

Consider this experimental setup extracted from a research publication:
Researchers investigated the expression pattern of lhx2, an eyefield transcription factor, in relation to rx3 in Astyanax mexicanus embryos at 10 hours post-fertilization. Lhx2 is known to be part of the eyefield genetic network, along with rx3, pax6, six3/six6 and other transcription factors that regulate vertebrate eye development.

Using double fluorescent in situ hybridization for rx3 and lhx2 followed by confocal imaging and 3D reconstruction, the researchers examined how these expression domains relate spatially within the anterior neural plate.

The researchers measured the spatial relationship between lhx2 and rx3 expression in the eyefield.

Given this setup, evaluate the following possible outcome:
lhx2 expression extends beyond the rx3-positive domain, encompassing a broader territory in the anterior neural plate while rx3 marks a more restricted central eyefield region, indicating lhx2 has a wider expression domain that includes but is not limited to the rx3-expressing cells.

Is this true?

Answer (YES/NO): YES